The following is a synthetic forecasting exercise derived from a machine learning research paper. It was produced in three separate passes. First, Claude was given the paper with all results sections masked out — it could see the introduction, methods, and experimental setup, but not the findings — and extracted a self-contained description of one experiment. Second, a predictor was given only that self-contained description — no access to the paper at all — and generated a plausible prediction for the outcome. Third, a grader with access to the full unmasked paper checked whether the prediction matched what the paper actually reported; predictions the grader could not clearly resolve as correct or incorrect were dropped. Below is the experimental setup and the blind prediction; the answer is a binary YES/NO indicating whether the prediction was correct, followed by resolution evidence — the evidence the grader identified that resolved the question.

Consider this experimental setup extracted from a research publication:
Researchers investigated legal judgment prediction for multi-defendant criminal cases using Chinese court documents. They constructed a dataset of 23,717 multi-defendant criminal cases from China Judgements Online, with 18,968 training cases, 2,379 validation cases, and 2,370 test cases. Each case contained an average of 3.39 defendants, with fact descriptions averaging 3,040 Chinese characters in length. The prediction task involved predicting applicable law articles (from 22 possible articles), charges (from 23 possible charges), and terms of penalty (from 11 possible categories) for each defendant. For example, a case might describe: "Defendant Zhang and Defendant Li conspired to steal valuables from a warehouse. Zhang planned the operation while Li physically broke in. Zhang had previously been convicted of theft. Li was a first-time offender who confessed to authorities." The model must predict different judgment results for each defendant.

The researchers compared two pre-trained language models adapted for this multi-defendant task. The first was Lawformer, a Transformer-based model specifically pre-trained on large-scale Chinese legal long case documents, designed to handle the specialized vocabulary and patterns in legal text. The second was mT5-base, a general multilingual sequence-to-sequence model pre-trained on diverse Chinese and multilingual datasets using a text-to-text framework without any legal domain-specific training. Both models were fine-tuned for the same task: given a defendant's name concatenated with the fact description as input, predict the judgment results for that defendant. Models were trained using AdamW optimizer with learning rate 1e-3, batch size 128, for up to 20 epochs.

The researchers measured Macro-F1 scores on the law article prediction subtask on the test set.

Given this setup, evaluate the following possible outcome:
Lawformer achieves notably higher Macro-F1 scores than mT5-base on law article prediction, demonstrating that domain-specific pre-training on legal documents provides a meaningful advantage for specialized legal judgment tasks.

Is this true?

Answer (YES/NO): NO